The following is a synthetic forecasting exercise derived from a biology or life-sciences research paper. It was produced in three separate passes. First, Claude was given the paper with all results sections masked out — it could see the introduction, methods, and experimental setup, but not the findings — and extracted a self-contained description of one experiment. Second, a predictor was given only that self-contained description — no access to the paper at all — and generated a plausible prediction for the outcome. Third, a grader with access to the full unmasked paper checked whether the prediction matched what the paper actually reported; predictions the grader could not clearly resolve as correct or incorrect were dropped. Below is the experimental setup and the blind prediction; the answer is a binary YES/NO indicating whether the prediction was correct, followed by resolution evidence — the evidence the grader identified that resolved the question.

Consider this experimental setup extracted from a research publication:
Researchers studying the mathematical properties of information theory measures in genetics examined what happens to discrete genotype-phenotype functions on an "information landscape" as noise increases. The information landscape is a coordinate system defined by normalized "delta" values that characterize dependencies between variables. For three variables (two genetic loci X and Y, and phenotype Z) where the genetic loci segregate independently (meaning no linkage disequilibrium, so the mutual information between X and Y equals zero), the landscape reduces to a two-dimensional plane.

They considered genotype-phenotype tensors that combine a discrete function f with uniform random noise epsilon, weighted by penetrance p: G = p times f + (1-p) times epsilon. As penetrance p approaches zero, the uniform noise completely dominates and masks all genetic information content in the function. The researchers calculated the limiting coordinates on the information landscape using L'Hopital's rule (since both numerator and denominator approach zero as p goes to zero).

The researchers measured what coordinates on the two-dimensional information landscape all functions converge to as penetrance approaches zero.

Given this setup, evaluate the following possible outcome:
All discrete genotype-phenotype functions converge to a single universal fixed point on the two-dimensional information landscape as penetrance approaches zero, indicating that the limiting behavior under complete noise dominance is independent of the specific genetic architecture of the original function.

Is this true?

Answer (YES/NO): YES